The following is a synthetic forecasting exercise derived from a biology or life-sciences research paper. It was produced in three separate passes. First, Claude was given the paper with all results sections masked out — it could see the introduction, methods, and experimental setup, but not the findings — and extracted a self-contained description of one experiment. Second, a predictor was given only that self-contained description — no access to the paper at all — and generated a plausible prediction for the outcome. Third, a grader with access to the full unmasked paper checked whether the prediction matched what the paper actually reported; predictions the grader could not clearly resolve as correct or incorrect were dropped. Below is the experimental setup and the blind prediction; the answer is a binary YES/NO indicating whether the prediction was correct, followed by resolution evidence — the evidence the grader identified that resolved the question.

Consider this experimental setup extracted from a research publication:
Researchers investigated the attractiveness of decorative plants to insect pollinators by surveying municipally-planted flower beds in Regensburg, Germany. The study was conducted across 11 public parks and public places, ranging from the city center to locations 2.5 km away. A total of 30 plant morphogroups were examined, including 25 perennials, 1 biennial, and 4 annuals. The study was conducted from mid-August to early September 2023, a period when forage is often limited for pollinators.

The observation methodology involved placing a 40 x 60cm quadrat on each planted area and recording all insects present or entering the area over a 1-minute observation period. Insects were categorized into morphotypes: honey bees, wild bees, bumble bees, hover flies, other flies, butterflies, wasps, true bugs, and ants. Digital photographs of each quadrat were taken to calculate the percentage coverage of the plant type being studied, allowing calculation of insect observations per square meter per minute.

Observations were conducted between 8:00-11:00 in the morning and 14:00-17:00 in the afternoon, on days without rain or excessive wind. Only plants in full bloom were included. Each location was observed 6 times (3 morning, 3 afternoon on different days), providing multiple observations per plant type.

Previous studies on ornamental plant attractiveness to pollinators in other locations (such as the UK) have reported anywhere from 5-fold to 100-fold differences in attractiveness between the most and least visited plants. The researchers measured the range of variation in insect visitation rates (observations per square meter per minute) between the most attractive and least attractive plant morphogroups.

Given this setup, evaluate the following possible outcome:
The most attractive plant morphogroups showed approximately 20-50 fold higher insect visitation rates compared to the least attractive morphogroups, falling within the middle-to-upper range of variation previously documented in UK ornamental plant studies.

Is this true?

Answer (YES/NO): NO